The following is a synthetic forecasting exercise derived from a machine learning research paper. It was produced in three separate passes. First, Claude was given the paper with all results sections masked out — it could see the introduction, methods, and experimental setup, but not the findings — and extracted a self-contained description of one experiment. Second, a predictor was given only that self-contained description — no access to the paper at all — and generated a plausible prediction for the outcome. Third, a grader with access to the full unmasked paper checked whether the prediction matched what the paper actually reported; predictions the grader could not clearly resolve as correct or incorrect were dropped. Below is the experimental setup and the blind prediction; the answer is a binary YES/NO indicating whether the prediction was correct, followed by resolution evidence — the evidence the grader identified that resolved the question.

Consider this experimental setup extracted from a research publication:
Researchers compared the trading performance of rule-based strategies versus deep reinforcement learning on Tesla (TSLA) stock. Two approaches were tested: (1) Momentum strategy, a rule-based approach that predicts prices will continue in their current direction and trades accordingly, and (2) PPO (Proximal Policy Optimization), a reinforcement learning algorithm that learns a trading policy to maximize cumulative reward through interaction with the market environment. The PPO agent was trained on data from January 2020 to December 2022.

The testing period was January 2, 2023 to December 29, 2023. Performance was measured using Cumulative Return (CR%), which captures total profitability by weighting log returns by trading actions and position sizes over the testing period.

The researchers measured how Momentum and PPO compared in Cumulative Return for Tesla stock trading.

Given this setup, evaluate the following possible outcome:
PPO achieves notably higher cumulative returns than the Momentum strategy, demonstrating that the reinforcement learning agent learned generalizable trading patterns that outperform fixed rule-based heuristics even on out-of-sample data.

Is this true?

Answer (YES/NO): NO